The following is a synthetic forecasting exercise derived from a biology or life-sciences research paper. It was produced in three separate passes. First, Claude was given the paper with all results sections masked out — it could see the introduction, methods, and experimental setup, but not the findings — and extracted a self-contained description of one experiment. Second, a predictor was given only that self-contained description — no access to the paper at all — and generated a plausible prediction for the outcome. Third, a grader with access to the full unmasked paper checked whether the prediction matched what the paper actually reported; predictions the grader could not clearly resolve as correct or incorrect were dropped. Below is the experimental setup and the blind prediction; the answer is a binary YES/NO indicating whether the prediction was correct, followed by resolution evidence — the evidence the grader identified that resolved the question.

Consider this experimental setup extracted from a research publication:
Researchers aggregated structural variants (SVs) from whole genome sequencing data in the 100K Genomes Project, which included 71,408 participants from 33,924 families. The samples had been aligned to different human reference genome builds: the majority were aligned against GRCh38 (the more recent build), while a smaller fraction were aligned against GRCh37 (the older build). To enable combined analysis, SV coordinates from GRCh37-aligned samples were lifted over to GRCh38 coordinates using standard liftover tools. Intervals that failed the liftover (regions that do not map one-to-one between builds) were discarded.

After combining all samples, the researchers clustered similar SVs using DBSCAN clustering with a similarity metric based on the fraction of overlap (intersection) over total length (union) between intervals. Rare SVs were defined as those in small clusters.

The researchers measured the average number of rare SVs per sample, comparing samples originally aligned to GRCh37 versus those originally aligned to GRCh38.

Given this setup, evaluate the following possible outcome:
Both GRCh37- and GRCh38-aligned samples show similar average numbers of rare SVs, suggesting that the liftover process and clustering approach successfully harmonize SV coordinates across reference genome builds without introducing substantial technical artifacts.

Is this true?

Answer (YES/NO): NO